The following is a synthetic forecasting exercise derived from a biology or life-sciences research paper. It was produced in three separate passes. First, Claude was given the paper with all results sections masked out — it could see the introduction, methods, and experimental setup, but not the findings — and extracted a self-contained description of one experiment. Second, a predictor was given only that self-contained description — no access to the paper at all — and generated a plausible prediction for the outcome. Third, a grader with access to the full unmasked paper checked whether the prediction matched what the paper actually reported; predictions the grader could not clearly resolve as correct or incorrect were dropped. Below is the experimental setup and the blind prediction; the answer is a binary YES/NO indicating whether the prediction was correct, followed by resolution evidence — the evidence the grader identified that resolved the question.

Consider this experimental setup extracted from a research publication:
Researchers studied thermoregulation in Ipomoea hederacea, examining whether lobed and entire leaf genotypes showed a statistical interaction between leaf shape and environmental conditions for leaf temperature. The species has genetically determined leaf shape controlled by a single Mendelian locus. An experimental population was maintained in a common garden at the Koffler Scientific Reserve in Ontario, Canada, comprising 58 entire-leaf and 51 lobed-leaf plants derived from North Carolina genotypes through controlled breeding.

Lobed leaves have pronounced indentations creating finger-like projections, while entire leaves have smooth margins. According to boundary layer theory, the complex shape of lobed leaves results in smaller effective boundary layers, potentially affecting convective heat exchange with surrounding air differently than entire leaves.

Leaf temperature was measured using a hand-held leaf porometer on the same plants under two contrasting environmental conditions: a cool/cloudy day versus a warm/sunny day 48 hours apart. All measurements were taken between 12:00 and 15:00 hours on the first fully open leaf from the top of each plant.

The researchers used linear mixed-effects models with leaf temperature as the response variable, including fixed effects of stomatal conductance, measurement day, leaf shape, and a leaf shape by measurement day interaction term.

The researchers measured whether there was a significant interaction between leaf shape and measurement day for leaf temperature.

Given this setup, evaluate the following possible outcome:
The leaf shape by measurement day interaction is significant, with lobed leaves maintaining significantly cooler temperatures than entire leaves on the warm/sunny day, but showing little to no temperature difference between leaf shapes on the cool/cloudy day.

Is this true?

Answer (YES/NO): NO